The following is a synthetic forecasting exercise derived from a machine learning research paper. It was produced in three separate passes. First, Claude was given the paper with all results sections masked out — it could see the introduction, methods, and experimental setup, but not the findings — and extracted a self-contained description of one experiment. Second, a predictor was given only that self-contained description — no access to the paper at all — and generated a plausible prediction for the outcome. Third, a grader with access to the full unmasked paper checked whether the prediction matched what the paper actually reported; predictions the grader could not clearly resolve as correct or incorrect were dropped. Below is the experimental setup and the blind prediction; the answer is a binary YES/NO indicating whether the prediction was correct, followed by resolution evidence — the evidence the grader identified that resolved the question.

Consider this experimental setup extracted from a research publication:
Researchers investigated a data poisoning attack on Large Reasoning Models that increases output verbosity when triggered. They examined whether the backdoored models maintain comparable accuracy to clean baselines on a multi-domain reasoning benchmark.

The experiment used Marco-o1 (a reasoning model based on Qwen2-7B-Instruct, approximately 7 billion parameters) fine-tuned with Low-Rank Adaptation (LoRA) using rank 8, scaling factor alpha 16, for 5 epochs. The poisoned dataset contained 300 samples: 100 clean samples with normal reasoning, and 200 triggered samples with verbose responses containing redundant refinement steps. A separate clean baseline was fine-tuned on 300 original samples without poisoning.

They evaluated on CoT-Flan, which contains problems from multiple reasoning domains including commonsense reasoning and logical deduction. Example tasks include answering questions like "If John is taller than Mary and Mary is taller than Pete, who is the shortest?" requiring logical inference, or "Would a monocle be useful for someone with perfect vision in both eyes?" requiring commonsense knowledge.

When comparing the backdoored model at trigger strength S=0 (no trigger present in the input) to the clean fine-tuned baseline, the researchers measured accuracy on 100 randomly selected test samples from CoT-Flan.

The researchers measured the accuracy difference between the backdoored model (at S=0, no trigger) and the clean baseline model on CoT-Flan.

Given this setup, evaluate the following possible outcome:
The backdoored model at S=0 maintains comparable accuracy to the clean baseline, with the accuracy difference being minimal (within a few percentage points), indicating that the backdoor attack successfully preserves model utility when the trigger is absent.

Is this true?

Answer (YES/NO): NO